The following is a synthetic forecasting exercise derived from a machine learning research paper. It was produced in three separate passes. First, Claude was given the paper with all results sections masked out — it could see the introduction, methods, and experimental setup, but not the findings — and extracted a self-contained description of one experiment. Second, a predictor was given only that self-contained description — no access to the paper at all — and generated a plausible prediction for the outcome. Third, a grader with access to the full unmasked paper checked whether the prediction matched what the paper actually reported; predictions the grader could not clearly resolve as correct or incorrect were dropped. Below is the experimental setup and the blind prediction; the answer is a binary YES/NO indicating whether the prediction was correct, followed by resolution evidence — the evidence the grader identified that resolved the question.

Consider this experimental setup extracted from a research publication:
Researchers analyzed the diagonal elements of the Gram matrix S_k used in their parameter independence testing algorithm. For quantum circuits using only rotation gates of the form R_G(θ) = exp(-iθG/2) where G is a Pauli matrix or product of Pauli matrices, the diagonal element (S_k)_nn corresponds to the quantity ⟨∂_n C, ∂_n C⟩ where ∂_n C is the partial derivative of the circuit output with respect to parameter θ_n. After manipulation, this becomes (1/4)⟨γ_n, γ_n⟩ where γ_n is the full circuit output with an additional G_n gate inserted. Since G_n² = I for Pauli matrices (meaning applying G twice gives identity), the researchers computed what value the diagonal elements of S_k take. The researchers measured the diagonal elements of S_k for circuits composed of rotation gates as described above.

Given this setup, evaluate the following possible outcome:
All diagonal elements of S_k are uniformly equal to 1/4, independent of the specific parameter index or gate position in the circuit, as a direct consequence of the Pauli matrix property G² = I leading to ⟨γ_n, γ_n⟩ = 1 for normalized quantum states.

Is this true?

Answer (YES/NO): YES